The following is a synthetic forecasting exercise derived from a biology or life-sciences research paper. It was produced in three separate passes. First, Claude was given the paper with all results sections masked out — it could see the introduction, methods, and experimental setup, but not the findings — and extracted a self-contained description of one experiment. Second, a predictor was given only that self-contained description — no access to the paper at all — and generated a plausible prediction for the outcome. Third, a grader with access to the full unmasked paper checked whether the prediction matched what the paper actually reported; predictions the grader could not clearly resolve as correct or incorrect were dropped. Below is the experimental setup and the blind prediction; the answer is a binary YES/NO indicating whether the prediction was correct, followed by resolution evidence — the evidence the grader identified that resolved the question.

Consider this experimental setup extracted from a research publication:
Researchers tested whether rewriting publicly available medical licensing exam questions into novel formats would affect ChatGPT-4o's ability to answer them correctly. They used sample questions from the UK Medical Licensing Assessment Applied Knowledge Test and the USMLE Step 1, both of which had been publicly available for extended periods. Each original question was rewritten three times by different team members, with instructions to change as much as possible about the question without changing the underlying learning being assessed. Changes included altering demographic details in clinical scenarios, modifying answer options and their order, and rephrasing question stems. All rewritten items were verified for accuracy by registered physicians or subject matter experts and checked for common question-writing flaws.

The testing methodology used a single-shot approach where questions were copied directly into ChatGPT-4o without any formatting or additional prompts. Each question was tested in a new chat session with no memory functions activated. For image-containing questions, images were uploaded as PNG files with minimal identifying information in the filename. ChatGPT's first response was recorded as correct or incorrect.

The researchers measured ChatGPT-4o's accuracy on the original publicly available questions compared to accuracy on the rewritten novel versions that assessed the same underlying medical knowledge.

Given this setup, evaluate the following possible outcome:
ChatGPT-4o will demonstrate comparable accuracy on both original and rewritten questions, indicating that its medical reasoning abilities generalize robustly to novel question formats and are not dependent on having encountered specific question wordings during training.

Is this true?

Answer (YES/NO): YES